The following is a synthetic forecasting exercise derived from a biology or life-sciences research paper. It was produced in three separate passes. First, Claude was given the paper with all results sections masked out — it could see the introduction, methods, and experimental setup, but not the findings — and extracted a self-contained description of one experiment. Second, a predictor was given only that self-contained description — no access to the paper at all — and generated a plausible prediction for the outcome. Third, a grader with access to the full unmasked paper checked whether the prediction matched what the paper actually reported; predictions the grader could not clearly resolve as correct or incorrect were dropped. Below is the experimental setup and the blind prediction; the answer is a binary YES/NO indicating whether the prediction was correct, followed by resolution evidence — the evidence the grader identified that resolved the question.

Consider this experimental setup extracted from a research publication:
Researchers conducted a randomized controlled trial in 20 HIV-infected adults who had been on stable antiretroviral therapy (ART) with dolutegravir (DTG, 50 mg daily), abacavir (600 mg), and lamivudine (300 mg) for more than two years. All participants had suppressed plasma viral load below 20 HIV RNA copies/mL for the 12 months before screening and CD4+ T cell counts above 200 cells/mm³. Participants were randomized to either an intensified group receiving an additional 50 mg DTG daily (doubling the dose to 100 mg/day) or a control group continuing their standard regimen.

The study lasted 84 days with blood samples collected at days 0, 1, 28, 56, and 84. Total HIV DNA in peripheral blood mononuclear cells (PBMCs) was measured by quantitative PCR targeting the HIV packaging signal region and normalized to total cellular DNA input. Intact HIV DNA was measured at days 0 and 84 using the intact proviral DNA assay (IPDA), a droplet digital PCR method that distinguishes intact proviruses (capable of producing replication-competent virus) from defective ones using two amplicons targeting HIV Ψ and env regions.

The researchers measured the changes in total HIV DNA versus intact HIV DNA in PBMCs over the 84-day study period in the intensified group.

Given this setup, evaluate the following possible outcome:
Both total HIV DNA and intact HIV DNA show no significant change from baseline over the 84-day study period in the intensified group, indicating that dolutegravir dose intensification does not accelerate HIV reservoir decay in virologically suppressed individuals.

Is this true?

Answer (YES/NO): NO